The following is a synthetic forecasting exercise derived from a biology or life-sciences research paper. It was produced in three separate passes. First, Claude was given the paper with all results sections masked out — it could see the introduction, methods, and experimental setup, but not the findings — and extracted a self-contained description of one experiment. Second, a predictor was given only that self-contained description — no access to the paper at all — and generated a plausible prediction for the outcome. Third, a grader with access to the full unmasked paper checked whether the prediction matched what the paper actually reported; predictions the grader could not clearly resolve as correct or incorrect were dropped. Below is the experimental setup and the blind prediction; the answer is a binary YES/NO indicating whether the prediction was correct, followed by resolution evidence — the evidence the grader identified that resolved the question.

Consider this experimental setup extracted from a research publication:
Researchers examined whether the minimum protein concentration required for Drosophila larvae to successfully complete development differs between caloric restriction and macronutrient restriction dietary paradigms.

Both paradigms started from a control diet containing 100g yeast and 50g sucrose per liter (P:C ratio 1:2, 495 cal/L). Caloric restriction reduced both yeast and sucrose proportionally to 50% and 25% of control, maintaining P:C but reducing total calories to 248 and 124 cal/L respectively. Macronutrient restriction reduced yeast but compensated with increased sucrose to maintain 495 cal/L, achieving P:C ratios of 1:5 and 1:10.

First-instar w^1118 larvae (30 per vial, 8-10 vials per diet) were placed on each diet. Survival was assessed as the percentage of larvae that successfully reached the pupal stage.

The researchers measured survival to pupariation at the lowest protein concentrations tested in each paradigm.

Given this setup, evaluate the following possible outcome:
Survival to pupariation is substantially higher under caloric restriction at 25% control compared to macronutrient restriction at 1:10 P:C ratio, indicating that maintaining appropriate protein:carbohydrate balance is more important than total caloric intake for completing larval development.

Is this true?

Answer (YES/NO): NO